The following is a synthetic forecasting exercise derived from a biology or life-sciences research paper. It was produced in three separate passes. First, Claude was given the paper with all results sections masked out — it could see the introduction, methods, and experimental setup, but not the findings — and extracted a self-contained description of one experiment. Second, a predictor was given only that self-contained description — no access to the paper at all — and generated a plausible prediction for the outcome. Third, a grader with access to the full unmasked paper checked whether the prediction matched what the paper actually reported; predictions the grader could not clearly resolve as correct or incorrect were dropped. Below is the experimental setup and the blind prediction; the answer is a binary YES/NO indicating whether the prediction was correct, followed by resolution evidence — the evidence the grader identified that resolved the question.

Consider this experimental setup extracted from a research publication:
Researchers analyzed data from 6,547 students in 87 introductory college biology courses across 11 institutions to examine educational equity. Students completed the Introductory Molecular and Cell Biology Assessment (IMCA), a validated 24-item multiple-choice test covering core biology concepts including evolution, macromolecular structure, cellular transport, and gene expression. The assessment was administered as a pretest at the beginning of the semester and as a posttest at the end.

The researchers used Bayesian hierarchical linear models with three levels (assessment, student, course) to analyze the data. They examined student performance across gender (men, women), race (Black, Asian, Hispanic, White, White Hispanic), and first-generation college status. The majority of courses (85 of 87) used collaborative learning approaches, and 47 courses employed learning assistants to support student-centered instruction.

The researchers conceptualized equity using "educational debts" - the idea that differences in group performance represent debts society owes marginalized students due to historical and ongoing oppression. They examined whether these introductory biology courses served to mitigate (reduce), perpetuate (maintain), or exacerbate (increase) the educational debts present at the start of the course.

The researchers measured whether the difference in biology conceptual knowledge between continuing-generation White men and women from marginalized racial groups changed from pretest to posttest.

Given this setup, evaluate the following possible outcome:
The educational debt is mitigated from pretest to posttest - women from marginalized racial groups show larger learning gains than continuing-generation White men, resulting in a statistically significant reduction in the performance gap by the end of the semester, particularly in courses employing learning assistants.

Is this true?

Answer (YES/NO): NO